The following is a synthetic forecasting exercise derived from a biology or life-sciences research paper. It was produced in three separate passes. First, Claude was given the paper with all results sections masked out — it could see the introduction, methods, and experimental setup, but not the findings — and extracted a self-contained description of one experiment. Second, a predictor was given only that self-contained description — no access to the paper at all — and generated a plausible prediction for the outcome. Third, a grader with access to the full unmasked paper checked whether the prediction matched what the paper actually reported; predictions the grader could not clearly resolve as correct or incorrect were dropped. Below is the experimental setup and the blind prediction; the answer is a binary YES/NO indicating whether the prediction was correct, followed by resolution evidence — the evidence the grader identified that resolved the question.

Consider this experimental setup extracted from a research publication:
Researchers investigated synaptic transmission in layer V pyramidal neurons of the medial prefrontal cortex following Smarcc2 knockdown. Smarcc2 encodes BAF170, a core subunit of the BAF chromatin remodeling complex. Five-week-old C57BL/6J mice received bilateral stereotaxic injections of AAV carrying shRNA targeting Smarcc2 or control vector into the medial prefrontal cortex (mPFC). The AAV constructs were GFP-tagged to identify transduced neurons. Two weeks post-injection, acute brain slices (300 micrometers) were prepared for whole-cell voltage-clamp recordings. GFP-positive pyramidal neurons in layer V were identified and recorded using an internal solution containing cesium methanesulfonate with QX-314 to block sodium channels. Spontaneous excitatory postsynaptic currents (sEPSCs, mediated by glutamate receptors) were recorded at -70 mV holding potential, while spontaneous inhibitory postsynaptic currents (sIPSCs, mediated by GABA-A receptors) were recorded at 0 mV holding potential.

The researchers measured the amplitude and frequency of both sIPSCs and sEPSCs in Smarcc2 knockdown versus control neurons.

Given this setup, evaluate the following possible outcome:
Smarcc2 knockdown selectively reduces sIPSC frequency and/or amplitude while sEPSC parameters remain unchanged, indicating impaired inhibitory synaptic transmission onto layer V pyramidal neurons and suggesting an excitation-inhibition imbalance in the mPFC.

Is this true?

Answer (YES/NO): NO